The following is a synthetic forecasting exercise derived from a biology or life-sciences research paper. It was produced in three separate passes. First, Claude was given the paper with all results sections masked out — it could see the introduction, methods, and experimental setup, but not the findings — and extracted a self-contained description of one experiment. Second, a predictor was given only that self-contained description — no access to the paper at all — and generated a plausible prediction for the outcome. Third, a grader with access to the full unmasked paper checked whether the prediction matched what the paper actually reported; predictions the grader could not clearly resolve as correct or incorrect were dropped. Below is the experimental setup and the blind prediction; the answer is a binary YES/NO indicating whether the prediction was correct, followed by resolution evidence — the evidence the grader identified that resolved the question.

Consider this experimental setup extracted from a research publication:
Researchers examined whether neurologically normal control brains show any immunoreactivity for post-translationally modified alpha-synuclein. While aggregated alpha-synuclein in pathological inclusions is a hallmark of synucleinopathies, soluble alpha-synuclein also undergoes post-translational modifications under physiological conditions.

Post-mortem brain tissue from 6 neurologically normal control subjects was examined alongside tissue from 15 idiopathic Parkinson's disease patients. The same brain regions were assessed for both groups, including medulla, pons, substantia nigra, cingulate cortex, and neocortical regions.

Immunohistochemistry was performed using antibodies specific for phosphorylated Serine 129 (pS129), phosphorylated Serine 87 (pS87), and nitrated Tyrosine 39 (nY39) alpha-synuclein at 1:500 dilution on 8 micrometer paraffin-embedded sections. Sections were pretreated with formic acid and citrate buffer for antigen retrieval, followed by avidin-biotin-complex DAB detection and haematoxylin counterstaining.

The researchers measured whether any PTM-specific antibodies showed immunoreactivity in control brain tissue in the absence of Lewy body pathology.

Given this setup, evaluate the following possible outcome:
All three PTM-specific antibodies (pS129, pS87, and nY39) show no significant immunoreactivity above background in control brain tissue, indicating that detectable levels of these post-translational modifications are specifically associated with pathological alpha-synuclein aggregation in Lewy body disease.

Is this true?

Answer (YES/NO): YES